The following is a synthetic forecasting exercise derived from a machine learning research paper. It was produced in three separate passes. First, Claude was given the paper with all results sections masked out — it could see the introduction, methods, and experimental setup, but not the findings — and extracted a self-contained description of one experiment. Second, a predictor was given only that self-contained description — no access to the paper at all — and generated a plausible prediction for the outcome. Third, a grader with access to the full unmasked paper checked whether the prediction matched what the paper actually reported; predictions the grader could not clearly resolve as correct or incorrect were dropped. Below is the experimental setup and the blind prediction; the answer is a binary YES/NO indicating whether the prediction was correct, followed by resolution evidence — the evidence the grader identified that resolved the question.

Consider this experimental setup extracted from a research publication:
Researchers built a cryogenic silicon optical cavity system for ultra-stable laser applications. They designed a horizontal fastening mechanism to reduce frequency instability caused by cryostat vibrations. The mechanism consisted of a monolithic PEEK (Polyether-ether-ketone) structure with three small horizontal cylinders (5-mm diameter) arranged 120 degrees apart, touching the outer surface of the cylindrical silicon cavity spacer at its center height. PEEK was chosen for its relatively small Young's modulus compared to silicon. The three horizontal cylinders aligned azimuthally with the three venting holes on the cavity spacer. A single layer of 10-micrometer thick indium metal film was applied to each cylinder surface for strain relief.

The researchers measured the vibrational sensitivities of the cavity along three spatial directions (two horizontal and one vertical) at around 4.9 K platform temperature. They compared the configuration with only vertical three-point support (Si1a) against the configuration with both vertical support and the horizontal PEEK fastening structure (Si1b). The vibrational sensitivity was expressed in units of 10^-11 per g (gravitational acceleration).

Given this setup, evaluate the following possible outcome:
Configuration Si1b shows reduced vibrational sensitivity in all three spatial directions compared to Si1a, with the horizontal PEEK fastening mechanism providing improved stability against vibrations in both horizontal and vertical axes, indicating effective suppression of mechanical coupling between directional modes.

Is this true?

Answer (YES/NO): YES